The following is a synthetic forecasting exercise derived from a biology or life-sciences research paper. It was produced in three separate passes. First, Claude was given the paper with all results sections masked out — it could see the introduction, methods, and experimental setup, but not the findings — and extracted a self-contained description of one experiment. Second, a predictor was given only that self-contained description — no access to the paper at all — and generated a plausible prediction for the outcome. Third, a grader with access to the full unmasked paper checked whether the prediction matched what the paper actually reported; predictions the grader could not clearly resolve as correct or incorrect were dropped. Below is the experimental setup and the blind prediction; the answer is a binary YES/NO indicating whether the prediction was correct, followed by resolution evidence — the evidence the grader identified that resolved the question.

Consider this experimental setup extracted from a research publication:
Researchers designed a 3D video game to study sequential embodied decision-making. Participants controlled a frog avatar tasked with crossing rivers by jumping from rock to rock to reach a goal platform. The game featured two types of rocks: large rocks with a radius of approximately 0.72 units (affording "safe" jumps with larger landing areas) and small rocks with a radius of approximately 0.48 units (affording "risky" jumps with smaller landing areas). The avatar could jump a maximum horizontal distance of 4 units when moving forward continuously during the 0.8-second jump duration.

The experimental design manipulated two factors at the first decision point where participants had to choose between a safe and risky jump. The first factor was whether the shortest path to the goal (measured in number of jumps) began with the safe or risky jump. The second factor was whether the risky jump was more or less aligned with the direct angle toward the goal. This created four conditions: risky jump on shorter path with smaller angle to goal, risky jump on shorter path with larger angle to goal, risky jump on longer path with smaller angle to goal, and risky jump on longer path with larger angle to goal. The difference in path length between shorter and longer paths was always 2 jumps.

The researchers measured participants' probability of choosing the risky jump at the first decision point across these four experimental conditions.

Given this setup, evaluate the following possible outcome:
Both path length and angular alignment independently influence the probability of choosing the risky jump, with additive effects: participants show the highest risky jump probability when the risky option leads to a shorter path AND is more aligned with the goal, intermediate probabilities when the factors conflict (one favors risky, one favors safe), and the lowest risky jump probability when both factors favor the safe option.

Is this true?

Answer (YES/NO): NO